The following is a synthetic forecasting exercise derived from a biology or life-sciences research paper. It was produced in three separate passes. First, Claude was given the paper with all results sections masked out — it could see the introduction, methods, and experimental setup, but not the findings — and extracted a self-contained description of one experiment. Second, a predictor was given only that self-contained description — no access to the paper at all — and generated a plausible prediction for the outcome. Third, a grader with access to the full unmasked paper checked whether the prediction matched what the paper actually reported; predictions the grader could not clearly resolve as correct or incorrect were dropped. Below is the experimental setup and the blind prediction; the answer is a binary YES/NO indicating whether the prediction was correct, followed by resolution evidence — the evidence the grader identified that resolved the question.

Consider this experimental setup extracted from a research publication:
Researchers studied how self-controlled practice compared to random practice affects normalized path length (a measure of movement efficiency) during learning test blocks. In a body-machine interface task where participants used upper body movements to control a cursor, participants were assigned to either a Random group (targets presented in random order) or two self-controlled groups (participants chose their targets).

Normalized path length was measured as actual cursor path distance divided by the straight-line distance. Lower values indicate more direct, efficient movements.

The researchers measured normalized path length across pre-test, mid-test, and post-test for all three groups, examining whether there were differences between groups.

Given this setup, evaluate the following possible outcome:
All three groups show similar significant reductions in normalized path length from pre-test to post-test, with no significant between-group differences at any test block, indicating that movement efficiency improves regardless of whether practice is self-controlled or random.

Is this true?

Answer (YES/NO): YES